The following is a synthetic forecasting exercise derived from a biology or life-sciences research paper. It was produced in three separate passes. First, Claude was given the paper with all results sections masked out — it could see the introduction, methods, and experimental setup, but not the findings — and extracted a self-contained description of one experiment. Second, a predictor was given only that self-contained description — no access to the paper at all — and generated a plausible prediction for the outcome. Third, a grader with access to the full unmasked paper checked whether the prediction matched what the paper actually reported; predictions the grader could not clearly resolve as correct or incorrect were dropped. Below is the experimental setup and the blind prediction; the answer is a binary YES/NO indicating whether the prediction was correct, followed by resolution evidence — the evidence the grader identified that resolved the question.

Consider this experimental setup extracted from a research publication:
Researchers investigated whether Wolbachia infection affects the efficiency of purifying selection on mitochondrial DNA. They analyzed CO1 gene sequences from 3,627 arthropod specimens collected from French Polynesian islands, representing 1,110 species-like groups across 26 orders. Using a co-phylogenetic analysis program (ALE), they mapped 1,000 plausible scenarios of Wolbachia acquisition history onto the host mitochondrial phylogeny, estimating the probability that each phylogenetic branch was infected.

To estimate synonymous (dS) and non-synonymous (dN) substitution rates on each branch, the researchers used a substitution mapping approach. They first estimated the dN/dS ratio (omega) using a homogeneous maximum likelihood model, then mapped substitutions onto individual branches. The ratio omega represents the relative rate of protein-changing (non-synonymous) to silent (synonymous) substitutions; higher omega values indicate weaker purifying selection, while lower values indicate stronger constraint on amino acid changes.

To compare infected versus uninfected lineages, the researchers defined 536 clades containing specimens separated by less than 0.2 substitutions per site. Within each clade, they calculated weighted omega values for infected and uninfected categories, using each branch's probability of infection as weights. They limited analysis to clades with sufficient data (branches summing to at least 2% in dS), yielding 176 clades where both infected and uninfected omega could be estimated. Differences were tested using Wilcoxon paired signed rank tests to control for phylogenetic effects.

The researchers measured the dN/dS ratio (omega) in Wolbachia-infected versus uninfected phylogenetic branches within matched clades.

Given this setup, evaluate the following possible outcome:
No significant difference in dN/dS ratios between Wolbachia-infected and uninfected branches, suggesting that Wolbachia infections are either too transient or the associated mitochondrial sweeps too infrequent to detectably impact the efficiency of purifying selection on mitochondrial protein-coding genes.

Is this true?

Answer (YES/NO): NO